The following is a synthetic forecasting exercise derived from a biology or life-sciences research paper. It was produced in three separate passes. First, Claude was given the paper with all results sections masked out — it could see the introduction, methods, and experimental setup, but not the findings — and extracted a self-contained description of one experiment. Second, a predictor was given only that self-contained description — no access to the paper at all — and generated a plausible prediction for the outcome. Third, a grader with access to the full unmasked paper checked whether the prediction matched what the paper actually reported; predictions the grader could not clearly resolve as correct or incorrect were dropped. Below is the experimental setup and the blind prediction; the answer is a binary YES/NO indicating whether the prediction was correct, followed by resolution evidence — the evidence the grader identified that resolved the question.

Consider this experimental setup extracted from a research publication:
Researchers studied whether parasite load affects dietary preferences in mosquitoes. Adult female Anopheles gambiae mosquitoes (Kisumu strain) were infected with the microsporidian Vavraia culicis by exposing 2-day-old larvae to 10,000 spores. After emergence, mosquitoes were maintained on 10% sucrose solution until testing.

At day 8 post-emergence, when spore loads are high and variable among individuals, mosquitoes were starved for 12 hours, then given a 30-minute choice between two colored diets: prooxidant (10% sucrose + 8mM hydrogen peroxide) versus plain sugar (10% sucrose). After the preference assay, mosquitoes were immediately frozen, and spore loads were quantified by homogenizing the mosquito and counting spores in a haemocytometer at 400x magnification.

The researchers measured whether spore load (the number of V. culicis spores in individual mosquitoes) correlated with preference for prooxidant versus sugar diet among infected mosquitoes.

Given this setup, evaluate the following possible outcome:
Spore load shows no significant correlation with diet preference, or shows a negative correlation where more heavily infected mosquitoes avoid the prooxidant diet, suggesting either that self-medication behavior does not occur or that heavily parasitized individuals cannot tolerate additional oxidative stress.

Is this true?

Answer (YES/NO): NO